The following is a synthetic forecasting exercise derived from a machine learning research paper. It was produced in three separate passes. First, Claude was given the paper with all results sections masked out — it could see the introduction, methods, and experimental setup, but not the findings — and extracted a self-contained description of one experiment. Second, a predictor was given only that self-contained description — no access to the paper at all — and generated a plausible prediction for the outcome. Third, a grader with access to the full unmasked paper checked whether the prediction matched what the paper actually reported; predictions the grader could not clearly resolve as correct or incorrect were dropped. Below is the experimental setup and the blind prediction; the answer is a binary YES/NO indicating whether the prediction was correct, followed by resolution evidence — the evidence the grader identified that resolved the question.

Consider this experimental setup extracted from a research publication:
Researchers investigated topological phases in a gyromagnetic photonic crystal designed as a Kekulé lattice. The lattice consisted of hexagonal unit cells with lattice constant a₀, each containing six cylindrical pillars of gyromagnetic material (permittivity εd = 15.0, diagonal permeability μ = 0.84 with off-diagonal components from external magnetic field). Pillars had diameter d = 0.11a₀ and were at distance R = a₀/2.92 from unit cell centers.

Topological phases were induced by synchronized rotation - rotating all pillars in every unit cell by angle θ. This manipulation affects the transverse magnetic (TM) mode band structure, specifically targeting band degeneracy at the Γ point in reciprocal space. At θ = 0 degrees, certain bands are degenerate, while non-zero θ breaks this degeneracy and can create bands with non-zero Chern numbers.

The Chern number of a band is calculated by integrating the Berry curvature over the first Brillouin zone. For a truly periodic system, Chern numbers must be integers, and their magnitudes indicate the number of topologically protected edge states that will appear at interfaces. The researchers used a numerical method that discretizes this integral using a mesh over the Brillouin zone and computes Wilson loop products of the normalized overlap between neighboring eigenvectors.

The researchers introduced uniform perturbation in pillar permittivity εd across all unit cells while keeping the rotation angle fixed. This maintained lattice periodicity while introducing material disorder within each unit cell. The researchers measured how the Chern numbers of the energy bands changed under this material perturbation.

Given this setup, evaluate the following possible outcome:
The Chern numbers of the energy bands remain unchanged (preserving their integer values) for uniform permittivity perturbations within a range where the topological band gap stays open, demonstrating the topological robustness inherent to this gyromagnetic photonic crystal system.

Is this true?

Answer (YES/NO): NO